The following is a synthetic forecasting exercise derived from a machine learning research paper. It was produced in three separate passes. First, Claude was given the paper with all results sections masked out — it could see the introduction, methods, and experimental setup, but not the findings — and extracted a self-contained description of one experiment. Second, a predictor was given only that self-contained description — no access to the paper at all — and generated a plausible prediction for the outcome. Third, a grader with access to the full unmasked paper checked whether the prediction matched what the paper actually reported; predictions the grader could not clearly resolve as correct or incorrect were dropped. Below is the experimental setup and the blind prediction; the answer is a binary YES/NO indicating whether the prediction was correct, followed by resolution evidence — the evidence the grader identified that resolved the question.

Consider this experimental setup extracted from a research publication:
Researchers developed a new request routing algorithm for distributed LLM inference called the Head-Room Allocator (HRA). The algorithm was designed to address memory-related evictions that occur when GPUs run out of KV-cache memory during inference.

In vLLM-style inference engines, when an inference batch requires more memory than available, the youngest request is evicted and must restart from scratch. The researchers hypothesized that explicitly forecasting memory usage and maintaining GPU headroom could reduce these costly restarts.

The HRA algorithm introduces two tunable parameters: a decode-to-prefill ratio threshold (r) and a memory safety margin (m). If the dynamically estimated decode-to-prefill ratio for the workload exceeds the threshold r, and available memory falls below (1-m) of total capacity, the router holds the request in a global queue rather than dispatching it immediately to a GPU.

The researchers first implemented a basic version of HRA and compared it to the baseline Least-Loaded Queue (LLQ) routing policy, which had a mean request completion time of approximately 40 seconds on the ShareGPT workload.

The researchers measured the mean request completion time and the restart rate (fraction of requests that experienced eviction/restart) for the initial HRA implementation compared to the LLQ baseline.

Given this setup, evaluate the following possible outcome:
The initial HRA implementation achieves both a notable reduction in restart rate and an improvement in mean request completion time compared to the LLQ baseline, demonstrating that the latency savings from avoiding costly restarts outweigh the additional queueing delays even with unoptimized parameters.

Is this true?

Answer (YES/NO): NO